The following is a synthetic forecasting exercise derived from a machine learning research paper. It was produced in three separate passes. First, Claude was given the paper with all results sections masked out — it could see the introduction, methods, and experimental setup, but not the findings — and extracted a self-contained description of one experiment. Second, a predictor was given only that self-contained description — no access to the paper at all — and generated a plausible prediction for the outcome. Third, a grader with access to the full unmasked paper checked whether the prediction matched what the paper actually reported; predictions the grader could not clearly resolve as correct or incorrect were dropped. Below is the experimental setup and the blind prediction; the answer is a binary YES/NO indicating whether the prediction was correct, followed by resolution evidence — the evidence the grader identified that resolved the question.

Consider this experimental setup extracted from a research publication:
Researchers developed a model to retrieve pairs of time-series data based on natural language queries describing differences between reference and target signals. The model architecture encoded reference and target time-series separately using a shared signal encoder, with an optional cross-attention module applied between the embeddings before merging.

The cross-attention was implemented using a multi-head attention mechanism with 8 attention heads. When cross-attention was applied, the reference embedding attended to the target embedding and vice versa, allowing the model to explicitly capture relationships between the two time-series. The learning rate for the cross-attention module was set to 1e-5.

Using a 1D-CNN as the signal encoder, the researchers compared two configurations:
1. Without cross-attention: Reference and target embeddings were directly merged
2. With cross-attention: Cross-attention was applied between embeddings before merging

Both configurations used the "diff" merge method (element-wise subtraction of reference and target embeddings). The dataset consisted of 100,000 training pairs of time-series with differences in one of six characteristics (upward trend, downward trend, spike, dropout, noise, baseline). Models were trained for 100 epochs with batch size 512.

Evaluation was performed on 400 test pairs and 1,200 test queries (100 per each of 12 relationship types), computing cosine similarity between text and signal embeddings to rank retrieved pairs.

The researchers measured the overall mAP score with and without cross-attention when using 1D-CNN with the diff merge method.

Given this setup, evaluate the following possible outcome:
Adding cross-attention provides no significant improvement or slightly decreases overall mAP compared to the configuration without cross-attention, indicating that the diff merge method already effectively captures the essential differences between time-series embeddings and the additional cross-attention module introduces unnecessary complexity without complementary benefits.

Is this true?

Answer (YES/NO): YES